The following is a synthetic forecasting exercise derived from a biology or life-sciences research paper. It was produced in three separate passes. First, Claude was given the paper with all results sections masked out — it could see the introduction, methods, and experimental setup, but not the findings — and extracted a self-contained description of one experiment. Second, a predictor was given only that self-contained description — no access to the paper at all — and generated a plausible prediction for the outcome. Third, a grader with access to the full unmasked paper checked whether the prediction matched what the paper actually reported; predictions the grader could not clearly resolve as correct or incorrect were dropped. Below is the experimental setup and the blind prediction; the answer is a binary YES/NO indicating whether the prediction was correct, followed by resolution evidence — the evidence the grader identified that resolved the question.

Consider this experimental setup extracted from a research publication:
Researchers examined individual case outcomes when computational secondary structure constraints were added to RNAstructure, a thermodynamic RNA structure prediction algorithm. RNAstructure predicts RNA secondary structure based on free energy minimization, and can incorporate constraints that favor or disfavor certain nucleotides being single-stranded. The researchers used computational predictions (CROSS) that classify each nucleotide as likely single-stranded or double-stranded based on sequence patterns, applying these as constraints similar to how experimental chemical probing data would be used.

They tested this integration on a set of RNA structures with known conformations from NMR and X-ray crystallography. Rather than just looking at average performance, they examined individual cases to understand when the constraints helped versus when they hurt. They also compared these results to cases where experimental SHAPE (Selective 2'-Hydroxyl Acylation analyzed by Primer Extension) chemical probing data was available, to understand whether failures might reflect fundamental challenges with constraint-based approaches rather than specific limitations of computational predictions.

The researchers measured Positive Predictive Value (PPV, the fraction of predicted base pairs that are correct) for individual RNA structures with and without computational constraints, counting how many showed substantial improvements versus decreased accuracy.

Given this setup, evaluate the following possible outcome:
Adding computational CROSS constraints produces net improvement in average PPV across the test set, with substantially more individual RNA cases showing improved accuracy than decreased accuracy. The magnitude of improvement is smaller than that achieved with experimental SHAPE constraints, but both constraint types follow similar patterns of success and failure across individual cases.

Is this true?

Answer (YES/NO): NO